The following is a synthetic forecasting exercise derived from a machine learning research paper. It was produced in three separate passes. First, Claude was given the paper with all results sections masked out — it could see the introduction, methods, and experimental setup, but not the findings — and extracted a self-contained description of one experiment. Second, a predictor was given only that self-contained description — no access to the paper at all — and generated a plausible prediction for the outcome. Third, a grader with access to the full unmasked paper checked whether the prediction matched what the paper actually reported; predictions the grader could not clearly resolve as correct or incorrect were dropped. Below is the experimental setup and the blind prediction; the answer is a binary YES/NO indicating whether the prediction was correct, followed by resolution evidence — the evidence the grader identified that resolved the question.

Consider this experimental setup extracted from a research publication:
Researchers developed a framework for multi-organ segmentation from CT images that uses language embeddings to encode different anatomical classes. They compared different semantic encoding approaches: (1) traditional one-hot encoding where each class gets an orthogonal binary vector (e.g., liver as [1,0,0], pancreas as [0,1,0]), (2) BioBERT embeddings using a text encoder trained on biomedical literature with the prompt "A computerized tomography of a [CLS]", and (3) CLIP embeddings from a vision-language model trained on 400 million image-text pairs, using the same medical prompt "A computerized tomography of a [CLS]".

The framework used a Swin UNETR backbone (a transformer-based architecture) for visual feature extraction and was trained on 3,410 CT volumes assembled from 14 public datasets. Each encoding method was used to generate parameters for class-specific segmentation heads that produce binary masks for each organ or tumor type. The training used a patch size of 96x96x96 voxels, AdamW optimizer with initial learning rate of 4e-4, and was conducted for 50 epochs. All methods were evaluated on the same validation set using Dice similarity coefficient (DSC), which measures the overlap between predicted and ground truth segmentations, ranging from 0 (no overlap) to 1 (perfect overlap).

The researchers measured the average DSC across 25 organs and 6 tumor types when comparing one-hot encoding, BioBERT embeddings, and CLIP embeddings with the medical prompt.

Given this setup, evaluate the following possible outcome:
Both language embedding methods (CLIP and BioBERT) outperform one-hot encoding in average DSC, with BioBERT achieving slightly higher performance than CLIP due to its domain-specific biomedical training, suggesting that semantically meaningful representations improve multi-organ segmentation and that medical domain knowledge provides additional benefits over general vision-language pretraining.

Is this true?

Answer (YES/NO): NO